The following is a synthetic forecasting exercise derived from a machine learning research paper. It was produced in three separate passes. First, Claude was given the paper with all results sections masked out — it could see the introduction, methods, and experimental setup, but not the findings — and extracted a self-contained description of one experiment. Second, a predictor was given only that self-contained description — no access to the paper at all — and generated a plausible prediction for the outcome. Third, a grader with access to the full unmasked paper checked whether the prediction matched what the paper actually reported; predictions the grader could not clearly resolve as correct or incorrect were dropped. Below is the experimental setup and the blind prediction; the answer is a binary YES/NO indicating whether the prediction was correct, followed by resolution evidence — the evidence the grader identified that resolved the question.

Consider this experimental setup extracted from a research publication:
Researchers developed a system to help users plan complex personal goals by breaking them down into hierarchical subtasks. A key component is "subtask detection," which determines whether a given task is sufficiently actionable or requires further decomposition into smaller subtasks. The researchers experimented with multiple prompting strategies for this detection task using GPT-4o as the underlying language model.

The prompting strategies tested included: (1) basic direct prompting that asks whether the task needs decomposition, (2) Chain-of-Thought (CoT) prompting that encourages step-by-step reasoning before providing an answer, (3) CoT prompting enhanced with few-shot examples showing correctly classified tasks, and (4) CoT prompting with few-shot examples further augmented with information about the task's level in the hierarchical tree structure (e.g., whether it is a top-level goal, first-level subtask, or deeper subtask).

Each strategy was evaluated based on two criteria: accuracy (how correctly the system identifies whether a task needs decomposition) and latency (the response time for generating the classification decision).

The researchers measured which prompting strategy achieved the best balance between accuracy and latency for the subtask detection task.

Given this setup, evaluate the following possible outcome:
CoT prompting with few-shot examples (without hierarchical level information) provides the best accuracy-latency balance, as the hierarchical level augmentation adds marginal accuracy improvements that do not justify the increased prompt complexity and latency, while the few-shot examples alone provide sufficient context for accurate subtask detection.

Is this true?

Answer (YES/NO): NO